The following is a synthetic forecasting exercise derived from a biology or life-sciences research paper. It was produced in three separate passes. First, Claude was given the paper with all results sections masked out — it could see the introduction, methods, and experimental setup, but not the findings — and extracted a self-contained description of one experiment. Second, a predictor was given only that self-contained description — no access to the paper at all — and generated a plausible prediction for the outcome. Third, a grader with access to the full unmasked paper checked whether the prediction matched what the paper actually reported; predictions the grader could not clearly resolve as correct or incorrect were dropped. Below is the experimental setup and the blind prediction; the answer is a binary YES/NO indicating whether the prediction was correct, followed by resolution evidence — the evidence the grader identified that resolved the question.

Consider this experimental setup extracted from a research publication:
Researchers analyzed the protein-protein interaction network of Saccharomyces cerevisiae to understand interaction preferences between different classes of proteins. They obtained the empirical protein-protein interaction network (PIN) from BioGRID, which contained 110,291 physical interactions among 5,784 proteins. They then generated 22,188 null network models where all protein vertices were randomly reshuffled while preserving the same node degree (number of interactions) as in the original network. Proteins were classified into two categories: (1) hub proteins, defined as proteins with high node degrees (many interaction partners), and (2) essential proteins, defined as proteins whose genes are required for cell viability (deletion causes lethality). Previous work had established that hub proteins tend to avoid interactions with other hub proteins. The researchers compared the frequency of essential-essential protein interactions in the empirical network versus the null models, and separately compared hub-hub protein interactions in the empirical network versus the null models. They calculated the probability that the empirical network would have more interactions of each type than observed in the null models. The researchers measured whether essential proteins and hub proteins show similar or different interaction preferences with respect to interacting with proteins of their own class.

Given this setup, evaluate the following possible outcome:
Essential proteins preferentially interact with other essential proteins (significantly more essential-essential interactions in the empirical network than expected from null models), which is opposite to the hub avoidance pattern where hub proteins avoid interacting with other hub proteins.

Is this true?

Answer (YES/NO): YES